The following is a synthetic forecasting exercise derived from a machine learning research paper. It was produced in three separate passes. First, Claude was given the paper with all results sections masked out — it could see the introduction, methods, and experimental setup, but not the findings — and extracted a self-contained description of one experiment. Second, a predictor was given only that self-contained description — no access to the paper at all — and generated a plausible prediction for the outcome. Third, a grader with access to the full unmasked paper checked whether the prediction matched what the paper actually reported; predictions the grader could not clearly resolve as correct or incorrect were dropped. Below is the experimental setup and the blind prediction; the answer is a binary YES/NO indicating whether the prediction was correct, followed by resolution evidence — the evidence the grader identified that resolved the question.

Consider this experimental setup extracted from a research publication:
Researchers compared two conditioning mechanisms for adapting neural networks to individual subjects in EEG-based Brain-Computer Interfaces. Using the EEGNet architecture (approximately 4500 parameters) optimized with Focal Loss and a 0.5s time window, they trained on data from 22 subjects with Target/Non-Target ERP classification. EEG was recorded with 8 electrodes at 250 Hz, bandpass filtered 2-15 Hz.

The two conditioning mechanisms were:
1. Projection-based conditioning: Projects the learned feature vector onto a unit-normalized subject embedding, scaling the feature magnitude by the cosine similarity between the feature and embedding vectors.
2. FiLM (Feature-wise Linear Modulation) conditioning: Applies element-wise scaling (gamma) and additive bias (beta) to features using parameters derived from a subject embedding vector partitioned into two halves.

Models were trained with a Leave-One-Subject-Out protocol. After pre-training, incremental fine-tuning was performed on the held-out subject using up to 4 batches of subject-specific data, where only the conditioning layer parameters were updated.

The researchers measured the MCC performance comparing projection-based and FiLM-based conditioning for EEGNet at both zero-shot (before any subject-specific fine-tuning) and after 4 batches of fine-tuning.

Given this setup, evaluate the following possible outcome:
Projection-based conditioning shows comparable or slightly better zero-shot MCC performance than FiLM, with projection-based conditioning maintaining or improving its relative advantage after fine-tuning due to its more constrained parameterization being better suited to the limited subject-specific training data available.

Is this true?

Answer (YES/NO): NO